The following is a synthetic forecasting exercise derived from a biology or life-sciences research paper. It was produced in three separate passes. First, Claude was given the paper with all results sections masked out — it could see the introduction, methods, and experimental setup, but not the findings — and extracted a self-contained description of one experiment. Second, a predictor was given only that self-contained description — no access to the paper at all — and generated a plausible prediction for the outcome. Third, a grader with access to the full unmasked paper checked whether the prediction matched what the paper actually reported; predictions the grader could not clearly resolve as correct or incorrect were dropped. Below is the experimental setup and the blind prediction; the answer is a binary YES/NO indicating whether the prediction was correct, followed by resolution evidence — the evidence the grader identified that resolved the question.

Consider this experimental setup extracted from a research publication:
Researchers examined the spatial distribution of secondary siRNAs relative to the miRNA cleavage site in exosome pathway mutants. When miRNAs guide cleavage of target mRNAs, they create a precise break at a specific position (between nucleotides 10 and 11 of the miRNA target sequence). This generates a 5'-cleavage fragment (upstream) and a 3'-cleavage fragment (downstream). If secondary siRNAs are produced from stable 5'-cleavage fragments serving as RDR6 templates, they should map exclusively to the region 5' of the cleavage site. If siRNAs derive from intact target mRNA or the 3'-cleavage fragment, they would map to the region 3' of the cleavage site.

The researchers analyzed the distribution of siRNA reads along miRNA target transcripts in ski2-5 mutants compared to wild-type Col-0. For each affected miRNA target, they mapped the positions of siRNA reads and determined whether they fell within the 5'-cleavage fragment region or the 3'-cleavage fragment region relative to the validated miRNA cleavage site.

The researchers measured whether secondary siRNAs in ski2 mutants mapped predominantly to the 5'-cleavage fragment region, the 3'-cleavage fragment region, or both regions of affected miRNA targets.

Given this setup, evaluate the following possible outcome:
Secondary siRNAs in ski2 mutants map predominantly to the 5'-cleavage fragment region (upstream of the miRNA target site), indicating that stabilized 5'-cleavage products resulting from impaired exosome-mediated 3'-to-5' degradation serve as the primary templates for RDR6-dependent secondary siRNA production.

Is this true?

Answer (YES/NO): NO